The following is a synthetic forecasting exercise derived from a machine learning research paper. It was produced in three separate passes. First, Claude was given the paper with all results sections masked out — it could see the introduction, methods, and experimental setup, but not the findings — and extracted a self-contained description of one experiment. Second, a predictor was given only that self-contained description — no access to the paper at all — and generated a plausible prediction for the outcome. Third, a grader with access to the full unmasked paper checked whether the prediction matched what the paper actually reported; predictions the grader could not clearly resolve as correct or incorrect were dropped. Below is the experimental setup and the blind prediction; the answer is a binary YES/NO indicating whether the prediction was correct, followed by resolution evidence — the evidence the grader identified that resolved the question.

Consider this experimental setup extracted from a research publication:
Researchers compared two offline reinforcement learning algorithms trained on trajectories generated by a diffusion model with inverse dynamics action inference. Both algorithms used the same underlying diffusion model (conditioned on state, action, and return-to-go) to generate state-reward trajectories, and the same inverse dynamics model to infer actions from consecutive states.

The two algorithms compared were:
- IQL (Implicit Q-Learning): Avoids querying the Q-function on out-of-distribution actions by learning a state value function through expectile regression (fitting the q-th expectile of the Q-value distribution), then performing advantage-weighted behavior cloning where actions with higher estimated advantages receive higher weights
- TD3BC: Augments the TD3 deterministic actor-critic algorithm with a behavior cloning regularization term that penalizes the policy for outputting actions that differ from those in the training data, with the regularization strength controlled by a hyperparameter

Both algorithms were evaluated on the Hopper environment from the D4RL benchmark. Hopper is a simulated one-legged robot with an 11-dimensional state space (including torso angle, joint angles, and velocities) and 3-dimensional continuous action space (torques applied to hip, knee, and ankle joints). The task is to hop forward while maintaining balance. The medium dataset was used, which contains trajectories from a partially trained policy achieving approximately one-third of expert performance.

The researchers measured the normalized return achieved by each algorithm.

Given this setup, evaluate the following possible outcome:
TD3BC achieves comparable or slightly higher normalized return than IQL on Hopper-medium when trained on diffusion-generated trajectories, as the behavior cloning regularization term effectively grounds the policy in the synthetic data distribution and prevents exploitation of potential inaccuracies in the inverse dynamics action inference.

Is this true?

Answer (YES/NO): YES